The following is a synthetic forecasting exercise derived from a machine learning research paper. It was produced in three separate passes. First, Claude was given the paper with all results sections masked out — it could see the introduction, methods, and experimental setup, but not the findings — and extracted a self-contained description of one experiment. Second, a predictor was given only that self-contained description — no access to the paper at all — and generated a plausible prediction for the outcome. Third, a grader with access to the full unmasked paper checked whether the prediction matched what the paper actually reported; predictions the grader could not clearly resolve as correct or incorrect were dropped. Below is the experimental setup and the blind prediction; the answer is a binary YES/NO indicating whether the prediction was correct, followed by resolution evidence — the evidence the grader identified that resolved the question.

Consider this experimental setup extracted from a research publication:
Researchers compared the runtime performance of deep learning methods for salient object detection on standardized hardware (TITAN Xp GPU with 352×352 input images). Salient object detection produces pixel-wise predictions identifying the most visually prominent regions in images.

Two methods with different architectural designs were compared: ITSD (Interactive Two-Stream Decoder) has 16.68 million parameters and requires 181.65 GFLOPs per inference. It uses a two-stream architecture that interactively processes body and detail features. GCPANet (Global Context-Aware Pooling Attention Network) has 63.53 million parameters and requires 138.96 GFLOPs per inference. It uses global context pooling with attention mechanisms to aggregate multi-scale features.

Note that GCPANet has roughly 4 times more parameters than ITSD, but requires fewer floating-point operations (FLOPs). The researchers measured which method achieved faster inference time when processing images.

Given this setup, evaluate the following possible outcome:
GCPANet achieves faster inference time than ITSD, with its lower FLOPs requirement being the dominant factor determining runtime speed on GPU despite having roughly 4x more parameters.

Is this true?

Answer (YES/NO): YES